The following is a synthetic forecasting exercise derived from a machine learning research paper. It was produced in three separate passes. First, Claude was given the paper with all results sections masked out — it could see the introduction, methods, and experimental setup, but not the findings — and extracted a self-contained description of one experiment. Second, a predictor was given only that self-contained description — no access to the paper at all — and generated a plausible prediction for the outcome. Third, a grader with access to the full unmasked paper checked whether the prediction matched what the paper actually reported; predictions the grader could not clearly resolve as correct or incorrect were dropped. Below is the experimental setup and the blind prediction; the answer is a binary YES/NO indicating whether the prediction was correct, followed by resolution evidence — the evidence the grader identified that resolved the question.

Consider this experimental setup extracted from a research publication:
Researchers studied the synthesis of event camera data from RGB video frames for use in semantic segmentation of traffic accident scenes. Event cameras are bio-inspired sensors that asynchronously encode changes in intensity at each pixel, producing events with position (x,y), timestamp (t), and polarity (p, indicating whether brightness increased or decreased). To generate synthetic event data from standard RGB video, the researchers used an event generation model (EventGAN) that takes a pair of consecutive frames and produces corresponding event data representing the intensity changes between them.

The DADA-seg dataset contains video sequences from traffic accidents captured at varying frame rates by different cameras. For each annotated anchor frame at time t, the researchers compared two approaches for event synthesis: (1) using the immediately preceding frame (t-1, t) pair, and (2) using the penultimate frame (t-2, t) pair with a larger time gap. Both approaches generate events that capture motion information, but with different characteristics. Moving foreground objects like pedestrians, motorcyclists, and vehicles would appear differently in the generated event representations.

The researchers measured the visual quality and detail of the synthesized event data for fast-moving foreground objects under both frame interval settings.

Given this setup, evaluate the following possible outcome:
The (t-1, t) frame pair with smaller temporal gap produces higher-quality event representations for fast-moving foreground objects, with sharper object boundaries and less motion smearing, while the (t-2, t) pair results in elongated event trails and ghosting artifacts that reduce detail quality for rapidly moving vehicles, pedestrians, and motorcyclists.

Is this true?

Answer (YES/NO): NO